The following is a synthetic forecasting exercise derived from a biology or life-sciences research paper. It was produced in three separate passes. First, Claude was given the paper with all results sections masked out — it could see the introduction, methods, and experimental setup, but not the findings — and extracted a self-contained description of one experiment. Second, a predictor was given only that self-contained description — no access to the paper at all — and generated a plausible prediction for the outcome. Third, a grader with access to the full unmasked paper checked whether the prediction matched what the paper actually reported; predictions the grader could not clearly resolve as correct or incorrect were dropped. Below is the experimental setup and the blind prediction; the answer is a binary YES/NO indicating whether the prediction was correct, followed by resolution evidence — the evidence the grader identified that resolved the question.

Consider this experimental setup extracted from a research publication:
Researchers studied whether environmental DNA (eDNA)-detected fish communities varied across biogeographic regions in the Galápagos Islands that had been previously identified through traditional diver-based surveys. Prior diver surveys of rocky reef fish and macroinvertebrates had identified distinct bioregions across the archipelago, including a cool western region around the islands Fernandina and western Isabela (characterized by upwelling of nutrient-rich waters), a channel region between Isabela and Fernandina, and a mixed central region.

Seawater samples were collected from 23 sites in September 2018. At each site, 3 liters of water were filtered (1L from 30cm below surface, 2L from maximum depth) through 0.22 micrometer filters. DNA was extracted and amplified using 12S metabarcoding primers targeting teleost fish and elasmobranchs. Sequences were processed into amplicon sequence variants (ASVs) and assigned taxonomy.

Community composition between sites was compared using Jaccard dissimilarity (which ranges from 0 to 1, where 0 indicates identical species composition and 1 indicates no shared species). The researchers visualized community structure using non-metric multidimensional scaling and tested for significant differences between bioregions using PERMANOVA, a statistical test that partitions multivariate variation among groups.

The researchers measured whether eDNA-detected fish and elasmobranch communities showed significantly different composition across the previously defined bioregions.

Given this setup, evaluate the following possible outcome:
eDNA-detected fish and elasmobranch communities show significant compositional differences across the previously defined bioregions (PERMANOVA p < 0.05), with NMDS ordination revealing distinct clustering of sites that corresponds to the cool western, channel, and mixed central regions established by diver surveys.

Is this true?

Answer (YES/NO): YES